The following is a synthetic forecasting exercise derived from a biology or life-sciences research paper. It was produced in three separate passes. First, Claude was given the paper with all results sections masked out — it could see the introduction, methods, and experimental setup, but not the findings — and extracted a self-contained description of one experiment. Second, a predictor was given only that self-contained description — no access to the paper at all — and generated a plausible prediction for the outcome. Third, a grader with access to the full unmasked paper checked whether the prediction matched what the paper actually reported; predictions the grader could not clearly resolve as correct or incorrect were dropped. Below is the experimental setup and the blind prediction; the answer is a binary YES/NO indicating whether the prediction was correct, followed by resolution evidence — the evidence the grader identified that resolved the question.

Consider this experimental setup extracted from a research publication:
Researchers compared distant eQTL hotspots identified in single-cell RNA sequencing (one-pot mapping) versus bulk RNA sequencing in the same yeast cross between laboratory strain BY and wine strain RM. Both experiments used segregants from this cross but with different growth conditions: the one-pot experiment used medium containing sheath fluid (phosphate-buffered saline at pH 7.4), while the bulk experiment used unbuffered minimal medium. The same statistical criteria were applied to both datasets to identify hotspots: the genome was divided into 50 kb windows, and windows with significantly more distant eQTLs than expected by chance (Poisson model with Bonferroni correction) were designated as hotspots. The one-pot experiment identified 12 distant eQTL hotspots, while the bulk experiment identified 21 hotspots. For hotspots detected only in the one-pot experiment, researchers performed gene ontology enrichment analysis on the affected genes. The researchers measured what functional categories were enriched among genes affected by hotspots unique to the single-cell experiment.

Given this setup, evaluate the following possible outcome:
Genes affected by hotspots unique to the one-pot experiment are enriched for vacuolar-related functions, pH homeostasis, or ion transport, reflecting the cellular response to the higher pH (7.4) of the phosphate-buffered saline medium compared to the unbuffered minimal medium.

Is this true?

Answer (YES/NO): NO